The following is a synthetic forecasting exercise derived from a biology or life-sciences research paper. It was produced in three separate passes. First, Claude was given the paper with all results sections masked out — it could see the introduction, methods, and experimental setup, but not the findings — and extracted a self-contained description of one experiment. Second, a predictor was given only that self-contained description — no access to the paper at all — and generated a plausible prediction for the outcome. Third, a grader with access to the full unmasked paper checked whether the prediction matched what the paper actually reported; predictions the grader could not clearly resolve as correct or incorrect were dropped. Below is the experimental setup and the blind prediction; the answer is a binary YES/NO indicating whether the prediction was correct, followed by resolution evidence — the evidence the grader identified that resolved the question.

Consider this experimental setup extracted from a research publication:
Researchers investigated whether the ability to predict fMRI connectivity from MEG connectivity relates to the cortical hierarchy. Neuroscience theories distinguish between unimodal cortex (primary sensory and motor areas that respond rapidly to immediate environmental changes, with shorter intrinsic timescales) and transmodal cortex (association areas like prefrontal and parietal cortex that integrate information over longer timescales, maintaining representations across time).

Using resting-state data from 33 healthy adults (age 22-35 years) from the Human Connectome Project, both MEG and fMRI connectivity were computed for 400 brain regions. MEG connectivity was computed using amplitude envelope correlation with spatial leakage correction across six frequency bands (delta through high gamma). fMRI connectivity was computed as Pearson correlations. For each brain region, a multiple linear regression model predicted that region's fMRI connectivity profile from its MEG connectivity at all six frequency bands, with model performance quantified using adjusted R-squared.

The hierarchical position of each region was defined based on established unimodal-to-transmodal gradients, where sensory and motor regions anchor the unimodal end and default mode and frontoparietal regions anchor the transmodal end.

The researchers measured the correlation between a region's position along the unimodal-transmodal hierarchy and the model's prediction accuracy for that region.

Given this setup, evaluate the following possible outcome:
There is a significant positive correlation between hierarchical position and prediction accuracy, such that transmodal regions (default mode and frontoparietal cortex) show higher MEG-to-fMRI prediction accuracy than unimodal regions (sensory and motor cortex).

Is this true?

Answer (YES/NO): NO